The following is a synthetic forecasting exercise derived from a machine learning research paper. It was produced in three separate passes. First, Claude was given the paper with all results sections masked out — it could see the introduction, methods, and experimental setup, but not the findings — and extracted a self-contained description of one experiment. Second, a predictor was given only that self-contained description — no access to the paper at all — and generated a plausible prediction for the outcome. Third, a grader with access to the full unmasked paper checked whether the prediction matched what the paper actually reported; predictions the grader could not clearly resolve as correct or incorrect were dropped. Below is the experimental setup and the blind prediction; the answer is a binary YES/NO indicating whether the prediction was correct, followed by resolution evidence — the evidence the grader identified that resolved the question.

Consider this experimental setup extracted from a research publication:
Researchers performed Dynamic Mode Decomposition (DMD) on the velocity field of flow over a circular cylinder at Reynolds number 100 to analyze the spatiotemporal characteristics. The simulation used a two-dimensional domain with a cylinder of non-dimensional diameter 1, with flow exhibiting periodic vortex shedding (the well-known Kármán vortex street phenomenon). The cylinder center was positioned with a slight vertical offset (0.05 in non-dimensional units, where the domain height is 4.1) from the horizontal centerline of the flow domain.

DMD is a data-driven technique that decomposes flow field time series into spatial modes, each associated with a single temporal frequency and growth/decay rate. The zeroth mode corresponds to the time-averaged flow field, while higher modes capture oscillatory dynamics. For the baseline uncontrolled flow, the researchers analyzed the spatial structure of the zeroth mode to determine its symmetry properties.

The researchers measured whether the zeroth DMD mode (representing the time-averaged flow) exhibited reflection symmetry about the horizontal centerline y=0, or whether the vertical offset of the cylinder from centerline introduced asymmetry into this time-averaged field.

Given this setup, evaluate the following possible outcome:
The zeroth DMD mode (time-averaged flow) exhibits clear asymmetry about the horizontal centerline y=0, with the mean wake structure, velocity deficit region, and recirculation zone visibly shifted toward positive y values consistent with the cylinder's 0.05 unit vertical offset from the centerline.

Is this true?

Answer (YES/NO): NO